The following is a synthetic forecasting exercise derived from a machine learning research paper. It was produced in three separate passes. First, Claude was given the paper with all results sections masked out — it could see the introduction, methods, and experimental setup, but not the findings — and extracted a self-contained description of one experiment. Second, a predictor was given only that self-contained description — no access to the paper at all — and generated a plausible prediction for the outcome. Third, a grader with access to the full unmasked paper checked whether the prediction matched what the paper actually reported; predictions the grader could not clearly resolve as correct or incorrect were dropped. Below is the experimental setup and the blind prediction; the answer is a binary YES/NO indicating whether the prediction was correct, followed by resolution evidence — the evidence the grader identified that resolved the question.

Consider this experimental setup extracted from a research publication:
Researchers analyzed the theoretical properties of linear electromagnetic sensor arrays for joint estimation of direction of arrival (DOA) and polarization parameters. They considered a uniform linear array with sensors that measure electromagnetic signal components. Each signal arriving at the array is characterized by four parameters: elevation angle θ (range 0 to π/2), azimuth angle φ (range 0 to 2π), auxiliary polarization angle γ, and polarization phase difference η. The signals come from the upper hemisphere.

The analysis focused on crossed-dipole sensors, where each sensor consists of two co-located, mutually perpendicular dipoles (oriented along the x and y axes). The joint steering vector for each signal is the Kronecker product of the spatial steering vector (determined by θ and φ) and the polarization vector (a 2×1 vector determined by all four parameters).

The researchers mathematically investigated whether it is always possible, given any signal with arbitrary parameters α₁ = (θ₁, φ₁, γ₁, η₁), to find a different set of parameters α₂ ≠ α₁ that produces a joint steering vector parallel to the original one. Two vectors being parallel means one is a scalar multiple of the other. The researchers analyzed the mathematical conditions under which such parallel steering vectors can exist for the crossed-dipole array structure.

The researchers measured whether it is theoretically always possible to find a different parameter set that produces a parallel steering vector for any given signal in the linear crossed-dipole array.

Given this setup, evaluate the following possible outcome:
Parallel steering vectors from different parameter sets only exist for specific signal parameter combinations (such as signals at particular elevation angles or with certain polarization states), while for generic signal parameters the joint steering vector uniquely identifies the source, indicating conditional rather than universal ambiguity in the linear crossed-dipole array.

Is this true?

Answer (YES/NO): NO